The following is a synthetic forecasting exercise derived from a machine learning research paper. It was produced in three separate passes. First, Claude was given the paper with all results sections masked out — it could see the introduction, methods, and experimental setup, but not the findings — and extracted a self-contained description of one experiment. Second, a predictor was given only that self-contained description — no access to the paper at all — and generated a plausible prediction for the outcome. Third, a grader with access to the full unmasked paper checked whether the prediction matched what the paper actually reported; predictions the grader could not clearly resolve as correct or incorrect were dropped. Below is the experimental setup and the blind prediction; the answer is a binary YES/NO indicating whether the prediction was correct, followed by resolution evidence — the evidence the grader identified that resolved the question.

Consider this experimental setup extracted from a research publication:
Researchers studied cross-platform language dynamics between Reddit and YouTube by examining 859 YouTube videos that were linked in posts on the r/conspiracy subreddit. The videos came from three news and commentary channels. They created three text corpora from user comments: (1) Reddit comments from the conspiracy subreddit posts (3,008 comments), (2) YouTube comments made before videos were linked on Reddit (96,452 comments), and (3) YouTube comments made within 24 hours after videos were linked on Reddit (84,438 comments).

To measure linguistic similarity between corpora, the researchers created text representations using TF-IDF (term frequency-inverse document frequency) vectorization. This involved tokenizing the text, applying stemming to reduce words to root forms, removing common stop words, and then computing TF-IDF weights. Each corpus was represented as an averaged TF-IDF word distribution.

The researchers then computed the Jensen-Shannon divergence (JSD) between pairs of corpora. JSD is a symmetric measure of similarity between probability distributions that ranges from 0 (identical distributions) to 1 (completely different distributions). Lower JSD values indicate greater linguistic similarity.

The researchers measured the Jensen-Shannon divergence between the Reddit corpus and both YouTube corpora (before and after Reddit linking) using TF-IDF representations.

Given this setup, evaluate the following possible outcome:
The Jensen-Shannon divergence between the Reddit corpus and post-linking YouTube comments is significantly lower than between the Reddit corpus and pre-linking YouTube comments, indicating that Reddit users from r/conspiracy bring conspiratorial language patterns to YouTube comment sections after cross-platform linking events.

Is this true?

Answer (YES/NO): YES